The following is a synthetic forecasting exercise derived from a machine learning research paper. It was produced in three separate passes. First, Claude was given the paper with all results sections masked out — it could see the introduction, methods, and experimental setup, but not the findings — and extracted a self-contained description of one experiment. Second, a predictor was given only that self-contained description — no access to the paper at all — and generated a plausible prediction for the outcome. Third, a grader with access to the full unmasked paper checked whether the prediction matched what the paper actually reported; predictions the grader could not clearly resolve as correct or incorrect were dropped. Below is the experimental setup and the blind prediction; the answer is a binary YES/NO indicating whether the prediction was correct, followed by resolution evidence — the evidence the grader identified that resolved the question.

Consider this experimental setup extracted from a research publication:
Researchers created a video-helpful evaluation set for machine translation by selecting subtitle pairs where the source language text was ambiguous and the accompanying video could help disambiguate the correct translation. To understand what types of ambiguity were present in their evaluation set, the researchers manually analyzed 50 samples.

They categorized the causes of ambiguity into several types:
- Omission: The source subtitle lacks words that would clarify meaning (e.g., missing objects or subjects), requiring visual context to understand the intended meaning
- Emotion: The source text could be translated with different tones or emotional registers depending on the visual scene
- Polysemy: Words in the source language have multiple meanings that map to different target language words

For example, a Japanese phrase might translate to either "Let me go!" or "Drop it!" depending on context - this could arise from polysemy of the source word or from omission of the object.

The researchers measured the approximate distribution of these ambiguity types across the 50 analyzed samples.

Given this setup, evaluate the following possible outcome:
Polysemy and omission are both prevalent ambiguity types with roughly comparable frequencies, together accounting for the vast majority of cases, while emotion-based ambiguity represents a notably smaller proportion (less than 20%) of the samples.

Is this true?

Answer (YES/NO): NO